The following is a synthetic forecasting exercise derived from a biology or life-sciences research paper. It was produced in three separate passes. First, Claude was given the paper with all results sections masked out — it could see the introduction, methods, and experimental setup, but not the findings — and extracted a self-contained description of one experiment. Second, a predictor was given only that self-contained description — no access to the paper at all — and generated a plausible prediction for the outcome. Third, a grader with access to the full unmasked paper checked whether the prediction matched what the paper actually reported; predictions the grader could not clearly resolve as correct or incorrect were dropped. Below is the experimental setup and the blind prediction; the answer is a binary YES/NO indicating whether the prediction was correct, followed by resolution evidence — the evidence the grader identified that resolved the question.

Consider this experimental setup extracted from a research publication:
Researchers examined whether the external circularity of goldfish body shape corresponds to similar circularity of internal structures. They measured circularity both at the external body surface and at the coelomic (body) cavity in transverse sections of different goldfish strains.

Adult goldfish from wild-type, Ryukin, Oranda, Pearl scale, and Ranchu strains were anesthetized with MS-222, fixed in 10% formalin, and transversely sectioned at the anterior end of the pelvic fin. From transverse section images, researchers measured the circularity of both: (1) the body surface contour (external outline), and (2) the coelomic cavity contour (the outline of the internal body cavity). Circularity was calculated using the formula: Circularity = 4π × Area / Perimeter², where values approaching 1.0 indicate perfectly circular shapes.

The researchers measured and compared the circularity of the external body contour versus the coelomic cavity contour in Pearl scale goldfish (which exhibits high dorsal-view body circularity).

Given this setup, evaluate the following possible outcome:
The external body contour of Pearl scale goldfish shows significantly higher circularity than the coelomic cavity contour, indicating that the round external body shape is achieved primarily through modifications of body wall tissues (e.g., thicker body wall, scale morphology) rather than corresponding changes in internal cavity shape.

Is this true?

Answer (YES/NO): NO